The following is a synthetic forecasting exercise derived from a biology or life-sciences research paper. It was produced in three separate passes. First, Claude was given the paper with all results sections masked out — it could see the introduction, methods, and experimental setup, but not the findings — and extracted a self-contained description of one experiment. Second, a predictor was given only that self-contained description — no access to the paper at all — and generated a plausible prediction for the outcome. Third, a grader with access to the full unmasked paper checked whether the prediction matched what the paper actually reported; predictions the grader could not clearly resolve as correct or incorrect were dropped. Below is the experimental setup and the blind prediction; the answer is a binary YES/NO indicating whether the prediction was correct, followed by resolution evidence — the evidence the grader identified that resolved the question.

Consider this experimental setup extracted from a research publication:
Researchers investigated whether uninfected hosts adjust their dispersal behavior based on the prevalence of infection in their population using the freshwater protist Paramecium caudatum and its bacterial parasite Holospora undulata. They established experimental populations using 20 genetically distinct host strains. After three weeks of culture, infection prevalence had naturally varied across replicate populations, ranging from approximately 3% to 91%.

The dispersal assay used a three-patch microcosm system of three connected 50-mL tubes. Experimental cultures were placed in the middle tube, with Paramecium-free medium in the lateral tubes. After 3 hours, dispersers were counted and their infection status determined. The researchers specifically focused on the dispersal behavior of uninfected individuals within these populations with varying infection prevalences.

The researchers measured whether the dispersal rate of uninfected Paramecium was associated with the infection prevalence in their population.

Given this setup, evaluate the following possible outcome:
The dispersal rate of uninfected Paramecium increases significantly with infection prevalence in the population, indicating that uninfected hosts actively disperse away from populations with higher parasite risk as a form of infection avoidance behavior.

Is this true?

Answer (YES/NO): NO